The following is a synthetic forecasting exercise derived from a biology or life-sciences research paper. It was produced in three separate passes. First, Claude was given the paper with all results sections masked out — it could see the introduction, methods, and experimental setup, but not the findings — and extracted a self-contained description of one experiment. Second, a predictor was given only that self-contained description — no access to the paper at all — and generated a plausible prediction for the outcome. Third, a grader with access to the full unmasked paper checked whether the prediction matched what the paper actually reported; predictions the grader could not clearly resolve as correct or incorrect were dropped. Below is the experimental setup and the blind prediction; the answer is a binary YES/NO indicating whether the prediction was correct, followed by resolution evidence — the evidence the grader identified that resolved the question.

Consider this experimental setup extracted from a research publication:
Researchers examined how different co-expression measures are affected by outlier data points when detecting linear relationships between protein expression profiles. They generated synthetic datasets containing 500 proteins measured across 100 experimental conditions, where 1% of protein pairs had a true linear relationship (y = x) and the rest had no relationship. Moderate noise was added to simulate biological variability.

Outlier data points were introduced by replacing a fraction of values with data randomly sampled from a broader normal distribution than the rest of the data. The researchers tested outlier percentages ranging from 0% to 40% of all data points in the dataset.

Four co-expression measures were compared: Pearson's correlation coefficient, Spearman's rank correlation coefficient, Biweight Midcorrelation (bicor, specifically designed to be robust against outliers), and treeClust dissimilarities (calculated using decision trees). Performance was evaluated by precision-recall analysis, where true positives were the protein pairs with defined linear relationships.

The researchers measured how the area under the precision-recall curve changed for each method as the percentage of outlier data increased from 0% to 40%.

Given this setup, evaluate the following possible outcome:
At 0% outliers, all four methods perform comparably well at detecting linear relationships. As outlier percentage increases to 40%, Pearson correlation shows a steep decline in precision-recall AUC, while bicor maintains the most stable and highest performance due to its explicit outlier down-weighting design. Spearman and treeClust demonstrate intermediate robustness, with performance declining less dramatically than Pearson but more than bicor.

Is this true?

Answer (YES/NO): NO